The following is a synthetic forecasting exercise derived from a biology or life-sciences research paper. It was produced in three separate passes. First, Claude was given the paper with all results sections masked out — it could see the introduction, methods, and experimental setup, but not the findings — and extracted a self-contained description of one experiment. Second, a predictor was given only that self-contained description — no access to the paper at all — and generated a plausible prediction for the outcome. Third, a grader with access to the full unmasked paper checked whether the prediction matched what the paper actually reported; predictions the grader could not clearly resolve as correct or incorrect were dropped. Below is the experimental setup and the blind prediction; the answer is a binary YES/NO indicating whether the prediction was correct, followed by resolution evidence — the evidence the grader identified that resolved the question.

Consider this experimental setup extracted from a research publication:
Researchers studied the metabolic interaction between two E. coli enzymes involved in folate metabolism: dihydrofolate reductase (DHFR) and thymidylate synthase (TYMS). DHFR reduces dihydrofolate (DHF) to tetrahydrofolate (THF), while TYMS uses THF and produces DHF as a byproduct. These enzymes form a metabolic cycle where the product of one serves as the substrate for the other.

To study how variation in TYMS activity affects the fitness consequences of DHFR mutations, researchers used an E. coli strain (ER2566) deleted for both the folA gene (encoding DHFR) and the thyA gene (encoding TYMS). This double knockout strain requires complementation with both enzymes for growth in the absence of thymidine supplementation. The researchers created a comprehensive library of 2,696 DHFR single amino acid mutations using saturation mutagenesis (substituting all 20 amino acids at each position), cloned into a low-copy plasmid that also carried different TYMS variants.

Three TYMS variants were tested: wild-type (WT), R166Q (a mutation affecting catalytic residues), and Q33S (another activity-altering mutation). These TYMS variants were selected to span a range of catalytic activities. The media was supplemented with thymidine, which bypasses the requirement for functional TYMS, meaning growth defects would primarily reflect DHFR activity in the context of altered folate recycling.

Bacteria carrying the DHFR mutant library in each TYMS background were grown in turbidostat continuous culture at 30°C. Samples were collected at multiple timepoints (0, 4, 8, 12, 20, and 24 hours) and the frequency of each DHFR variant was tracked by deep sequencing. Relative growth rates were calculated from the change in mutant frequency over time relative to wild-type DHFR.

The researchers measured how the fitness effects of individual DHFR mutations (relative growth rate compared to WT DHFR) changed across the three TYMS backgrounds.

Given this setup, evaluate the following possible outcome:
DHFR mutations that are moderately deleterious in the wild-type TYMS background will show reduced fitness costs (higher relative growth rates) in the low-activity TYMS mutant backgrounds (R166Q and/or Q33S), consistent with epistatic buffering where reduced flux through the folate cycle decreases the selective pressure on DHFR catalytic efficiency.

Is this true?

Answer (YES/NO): NO